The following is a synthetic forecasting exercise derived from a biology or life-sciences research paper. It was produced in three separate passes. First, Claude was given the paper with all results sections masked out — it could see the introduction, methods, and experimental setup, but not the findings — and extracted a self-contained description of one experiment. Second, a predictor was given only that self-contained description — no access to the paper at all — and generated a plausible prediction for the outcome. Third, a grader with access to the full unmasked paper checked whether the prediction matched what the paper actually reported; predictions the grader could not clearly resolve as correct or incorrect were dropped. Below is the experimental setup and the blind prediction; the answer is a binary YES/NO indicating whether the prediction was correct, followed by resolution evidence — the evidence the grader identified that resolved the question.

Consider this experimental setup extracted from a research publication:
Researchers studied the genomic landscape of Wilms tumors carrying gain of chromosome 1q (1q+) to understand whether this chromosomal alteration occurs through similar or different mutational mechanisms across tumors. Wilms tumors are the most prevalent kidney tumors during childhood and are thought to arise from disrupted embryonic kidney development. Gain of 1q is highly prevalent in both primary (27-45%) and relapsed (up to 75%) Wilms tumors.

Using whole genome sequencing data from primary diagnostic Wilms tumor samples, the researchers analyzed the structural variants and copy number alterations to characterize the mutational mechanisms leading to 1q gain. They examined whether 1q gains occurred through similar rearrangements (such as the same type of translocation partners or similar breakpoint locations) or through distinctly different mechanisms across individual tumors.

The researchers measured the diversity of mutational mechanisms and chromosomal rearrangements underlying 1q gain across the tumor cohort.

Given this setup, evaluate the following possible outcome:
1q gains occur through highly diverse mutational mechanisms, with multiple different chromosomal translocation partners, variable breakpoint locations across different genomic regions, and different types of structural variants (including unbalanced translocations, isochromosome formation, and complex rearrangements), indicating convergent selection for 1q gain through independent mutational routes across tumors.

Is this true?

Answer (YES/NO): YES